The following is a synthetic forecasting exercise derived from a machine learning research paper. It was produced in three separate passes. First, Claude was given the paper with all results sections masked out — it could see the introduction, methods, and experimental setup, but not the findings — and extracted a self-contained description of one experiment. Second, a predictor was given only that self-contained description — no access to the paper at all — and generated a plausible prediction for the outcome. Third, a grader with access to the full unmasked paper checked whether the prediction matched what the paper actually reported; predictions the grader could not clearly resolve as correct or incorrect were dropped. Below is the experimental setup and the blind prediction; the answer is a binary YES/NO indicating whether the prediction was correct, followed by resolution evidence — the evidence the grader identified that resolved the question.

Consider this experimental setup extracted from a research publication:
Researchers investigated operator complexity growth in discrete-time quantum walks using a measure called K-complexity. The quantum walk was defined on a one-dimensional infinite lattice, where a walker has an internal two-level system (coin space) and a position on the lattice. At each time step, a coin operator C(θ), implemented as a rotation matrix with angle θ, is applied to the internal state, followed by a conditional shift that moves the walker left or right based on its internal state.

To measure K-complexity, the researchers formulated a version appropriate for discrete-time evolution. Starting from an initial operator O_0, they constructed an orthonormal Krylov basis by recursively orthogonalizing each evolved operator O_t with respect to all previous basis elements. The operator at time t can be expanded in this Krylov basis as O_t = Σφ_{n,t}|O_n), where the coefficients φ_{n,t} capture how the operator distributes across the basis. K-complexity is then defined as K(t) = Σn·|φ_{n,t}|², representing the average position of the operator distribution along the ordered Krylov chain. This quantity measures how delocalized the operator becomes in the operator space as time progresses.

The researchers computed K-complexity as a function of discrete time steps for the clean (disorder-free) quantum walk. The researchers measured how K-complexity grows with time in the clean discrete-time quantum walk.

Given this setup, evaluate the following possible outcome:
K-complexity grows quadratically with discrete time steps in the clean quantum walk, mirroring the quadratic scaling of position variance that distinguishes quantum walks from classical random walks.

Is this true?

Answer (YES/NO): NO